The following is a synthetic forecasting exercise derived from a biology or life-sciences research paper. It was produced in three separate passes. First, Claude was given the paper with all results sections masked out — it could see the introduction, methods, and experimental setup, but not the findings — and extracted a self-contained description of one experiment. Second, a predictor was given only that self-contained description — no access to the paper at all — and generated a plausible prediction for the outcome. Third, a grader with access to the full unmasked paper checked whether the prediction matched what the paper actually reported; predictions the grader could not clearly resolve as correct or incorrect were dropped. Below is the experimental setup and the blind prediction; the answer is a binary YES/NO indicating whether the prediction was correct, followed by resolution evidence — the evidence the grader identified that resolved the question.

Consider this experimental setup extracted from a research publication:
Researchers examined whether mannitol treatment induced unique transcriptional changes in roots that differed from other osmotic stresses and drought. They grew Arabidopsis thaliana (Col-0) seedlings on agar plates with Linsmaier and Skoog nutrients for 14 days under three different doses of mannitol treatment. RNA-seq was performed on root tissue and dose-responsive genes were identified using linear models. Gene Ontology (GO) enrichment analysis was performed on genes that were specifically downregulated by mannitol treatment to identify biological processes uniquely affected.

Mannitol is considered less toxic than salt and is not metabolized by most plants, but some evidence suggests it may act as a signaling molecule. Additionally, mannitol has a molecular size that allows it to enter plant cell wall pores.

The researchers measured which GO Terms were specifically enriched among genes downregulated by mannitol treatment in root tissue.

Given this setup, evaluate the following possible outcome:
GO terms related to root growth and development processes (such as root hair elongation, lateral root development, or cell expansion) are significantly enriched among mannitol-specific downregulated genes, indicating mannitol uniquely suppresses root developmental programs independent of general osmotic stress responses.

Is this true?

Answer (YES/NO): NO